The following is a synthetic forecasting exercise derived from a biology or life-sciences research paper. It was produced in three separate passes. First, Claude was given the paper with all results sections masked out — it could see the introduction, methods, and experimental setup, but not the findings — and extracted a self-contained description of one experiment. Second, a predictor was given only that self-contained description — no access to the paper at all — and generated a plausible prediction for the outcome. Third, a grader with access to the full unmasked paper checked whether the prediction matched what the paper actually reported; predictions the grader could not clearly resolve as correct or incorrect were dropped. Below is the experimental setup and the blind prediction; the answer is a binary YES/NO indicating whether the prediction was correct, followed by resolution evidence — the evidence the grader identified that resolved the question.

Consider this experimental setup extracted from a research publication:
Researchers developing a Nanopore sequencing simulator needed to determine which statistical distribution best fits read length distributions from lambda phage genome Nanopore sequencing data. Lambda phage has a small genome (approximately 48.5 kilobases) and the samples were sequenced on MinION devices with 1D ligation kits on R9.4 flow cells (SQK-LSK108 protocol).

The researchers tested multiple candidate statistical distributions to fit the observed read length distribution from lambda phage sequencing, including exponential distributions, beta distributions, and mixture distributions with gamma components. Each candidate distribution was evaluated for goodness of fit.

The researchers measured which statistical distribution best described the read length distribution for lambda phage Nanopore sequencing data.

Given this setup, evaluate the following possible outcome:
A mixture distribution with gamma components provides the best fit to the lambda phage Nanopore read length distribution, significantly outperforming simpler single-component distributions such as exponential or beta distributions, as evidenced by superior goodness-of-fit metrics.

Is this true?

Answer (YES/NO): YES